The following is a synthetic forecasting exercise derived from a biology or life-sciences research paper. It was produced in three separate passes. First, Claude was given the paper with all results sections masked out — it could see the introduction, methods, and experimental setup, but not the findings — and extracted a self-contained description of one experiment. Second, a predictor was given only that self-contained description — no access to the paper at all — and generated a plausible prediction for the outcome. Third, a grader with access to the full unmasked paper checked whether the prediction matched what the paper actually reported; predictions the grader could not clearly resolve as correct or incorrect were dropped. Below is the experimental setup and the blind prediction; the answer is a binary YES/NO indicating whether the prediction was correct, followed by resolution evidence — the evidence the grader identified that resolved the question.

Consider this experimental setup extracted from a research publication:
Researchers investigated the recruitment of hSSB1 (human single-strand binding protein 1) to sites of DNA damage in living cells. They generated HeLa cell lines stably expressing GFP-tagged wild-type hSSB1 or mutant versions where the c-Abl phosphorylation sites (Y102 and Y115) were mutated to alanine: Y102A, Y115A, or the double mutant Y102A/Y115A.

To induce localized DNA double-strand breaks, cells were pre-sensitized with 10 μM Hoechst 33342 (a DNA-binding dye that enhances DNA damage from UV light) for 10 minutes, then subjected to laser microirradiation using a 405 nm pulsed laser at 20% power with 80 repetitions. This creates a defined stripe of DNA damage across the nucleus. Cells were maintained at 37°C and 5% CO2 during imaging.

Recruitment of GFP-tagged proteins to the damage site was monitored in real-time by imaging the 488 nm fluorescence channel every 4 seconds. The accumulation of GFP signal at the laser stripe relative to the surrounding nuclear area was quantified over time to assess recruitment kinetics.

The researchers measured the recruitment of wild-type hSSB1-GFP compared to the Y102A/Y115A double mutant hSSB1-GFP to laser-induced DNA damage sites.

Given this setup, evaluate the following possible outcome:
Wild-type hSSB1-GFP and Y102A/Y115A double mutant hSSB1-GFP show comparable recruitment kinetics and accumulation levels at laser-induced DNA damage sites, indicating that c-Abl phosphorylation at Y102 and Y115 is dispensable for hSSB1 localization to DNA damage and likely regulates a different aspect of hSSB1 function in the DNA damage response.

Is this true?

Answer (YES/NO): NO